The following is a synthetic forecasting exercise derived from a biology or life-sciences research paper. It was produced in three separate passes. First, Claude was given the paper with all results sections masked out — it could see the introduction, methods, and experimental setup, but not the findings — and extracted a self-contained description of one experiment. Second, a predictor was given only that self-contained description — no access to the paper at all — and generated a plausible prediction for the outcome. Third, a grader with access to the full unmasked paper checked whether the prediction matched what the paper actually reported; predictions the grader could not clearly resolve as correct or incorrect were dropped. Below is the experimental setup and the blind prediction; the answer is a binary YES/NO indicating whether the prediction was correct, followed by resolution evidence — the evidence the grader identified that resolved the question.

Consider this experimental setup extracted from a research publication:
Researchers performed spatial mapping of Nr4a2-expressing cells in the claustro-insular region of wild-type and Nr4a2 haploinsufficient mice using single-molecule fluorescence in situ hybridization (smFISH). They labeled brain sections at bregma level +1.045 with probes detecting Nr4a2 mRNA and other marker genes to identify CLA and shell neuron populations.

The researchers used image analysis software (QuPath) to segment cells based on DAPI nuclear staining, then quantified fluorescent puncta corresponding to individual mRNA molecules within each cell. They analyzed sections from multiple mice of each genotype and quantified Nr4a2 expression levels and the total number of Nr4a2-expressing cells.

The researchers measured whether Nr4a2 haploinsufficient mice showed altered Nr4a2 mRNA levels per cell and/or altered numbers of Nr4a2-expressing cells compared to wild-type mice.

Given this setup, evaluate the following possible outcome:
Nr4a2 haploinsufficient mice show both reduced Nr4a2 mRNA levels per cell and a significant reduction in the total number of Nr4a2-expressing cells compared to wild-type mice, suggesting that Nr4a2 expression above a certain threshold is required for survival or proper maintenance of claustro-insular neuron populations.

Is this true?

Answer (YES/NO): YES